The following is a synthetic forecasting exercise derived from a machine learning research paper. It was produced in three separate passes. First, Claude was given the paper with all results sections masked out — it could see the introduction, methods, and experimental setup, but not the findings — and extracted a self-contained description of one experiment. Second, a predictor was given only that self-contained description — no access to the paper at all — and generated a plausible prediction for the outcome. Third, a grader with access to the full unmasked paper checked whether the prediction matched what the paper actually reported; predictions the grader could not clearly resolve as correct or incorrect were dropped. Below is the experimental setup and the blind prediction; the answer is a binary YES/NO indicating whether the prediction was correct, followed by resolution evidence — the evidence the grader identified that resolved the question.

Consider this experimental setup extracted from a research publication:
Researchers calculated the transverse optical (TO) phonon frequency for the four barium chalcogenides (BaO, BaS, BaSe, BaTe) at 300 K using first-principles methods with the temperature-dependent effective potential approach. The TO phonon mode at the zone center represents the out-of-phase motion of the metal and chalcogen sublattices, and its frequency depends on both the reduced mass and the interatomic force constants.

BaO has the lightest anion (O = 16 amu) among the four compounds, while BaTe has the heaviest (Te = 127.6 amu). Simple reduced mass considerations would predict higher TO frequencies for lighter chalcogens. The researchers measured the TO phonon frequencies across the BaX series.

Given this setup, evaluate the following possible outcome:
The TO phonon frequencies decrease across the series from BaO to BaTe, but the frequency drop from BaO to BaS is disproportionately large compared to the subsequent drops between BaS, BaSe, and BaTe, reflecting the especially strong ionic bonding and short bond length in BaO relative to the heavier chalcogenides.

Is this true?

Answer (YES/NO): NO